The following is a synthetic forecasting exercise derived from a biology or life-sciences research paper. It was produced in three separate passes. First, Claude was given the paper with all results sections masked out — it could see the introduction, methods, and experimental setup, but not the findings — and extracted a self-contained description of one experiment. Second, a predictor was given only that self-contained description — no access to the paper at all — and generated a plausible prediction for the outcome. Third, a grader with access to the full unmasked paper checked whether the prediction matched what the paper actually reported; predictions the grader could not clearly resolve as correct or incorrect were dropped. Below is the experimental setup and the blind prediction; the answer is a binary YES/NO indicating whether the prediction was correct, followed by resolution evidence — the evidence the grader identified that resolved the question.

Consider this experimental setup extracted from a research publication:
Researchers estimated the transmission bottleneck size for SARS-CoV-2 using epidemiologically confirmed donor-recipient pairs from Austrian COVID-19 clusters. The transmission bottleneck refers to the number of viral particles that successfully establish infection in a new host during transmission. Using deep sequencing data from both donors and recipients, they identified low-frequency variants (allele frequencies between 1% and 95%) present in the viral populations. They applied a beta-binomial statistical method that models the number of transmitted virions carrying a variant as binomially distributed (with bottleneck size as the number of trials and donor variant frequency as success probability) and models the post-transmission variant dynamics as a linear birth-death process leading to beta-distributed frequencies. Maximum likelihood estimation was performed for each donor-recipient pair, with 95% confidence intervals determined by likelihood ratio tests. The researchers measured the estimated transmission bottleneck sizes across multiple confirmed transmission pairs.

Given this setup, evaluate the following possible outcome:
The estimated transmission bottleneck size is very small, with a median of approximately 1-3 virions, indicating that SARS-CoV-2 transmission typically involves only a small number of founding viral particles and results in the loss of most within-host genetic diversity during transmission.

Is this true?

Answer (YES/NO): NO